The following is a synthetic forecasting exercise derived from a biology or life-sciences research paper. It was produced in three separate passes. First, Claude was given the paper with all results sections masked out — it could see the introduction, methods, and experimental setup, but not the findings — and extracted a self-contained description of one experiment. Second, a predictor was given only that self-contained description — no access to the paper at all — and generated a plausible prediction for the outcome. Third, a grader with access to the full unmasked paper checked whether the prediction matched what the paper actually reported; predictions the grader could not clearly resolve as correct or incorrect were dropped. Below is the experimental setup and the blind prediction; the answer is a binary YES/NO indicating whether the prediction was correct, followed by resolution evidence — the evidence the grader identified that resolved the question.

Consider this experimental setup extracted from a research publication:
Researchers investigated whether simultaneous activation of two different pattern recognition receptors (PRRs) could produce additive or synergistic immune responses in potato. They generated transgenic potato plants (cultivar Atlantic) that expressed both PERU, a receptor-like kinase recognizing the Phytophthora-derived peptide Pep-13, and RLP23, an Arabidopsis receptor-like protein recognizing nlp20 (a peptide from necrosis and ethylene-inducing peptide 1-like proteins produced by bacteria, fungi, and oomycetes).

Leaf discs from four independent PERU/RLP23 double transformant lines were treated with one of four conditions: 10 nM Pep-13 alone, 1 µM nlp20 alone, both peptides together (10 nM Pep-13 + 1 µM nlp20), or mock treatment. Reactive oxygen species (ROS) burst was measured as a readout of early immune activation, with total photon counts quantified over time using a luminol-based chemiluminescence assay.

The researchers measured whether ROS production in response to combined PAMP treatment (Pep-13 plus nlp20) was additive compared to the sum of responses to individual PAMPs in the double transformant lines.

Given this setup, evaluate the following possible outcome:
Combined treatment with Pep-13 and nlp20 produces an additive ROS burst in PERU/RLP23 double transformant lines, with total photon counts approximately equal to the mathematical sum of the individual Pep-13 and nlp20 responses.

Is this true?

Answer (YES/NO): NO